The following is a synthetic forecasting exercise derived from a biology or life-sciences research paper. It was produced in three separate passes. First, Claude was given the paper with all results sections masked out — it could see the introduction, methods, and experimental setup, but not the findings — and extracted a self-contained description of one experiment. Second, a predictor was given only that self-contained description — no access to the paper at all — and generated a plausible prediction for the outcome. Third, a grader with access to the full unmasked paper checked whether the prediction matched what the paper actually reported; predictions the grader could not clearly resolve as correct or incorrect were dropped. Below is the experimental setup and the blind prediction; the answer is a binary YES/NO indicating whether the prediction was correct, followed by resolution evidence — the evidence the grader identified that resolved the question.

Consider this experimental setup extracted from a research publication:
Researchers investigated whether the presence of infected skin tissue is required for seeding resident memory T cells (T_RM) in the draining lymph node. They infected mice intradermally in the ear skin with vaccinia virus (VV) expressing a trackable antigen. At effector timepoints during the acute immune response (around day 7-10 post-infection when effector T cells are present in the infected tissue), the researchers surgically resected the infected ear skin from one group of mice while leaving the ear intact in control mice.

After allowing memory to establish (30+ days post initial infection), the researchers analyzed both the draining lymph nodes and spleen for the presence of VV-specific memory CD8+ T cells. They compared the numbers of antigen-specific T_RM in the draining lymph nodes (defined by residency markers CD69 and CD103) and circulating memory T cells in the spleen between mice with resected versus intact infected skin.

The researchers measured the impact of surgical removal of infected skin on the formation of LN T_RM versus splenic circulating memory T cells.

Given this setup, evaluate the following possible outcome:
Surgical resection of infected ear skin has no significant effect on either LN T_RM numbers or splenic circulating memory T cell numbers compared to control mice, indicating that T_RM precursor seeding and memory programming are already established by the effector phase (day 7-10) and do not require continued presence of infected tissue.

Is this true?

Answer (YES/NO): NO